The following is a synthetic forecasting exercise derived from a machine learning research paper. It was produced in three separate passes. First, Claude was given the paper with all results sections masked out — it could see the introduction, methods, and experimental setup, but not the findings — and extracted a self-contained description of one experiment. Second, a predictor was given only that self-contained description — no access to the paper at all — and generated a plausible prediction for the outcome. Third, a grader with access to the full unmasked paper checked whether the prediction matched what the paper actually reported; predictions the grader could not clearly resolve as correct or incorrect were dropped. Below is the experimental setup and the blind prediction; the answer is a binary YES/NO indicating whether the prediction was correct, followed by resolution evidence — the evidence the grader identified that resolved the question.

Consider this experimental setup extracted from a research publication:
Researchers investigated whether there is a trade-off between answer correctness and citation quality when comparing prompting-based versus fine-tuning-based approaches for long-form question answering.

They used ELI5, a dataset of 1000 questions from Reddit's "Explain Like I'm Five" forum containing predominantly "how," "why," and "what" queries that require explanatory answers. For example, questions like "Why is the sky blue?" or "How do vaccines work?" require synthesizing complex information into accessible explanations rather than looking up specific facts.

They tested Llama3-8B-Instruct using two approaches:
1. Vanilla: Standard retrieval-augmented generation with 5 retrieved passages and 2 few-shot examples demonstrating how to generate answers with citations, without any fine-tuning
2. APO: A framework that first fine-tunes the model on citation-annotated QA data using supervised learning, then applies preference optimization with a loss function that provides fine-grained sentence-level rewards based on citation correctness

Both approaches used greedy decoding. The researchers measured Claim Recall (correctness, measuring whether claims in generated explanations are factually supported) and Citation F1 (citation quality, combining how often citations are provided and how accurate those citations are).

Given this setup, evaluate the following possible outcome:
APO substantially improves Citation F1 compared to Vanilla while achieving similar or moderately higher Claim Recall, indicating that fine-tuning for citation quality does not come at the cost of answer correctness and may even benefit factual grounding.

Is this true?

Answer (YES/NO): NO